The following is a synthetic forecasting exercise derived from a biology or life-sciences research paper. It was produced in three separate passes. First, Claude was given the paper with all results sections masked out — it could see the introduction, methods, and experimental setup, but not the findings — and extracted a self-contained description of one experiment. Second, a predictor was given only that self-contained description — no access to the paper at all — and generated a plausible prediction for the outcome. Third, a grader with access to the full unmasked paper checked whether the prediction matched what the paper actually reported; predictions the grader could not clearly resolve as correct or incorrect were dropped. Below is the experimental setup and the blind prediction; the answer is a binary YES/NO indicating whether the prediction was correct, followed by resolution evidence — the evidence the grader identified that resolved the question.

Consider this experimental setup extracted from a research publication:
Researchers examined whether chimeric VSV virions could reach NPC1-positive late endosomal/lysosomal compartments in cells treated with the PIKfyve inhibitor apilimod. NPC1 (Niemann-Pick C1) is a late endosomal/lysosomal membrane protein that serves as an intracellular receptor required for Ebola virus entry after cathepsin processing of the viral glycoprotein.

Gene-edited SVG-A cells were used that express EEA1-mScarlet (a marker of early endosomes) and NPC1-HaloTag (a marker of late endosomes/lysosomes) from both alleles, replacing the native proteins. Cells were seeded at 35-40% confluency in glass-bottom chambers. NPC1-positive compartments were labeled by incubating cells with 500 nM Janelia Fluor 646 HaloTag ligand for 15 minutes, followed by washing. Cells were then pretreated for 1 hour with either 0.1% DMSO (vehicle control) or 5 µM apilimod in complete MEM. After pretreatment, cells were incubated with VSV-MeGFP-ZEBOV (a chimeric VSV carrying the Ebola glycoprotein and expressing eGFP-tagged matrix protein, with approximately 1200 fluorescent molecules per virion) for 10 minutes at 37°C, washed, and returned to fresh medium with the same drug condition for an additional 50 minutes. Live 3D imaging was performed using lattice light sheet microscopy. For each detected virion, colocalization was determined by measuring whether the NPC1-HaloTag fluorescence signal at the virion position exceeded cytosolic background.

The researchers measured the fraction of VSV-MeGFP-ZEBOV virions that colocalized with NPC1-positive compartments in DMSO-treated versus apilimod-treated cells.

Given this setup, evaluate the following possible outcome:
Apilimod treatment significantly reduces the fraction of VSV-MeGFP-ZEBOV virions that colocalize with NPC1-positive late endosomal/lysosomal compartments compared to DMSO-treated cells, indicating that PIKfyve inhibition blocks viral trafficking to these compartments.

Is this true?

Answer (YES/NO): NO